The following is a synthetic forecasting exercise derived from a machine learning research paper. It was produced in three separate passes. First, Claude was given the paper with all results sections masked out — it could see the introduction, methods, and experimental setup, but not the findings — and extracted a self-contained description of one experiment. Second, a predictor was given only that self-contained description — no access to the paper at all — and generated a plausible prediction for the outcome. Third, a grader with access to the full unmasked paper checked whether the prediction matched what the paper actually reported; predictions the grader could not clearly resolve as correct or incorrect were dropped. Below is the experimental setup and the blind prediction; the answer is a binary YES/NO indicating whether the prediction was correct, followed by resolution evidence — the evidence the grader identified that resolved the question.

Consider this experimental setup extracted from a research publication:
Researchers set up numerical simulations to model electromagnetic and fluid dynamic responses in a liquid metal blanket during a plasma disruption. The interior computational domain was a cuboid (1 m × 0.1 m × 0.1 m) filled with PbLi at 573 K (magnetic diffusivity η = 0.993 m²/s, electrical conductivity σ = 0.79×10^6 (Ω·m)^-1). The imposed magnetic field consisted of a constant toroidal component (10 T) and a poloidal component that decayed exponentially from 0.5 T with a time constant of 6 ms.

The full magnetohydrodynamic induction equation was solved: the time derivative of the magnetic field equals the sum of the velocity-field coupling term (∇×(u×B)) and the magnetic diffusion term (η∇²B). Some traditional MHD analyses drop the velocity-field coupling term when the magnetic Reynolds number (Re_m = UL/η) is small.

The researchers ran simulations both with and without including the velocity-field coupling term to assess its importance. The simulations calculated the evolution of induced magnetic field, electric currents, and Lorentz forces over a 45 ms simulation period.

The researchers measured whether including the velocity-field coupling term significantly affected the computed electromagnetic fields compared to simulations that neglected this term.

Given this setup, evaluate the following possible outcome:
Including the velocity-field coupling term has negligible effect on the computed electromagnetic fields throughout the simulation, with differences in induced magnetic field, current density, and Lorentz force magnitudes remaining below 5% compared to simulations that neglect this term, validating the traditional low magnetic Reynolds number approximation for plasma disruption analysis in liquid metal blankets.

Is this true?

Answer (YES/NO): NO